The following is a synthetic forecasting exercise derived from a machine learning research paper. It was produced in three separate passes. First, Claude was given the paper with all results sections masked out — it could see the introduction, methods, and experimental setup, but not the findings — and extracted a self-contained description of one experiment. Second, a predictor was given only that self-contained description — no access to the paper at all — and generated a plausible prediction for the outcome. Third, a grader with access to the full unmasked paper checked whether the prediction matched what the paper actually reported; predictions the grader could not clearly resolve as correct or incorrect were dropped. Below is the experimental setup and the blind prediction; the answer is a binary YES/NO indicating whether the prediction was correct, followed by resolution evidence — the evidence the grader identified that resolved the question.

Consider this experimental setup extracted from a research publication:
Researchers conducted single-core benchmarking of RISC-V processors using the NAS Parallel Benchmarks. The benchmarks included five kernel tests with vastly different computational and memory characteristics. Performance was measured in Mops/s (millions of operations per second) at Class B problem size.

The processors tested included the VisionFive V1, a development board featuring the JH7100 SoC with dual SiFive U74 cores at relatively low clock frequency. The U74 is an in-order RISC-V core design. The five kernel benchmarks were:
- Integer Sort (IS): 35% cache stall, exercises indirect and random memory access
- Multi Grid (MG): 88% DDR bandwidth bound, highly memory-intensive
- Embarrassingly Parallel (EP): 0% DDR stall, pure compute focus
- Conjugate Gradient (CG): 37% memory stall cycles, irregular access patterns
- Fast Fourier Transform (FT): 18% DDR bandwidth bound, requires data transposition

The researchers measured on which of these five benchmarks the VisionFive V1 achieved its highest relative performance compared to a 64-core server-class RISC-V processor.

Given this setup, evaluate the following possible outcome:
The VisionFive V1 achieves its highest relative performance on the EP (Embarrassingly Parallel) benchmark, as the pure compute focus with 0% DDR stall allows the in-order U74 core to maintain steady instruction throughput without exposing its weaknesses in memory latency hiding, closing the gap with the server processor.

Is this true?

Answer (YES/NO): YES